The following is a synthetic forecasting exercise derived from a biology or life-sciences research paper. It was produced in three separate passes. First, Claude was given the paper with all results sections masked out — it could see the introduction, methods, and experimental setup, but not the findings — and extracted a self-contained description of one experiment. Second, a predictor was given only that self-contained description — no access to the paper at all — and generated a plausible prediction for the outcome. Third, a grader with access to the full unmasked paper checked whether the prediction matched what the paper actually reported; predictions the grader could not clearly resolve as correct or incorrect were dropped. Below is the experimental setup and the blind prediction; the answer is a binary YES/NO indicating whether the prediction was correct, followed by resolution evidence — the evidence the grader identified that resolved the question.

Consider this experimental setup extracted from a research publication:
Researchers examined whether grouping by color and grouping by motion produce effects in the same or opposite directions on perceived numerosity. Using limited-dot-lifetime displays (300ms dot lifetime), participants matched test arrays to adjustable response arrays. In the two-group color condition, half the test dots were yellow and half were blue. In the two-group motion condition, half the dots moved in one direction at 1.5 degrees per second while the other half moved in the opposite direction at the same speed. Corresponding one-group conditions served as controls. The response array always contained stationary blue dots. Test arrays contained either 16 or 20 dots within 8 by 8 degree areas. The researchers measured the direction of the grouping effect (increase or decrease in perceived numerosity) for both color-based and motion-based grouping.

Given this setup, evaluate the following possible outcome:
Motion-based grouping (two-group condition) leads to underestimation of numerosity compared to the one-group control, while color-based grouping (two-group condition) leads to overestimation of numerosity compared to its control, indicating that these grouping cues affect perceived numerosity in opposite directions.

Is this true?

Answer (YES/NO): NO